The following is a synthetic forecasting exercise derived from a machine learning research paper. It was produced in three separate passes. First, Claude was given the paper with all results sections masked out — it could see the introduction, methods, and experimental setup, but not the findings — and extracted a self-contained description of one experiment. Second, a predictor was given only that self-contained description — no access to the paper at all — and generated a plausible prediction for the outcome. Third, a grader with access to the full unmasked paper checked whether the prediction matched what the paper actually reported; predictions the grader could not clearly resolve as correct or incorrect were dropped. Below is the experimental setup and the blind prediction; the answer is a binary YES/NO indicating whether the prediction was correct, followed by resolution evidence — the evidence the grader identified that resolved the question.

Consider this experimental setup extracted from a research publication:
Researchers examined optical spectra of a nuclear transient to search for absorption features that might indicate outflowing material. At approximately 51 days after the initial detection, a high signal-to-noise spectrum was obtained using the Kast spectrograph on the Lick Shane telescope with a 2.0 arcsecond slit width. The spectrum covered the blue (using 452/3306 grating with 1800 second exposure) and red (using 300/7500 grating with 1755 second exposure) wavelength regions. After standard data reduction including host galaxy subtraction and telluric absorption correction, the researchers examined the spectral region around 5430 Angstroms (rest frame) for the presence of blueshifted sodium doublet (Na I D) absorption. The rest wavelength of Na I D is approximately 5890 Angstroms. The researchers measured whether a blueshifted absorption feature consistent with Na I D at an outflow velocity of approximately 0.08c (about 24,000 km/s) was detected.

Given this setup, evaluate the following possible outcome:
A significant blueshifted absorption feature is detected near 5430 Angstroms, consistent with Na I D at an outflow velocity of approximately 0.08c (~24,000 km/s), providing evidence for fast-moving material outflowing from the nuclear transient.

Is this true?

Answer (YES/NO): YES